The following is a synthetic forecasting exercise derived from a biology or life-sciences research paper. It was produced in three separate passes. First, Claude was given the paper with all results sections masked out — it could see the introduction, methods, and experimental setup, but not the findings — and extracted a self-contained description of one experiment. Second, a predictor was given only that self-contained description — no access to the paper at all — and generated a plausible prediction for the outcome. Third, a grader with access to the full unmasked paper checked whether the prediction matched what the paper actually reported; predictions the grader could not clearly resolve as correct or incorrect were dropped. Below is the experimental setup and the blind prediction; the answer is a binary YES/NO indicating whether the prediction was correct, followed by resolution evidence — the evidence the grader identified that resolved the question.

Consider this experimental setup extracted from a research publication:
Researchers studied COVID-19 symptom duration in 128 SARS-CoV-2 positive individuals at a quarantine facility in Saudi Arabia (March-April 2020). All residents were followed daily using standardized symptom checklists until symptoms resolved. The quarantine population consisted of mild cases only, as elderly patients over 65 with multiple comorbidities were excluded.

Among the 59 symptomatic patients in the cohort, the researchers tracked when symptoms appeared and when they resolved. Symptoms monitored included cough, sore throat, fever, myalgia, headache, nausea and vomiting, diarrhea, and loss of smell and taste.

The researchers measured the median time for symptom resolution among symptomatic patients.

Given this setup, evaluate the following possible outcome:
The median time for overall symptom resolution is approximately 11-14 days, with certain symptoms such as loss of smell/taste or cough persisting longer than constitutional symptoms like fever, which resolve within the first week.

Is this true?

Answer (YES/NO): NO